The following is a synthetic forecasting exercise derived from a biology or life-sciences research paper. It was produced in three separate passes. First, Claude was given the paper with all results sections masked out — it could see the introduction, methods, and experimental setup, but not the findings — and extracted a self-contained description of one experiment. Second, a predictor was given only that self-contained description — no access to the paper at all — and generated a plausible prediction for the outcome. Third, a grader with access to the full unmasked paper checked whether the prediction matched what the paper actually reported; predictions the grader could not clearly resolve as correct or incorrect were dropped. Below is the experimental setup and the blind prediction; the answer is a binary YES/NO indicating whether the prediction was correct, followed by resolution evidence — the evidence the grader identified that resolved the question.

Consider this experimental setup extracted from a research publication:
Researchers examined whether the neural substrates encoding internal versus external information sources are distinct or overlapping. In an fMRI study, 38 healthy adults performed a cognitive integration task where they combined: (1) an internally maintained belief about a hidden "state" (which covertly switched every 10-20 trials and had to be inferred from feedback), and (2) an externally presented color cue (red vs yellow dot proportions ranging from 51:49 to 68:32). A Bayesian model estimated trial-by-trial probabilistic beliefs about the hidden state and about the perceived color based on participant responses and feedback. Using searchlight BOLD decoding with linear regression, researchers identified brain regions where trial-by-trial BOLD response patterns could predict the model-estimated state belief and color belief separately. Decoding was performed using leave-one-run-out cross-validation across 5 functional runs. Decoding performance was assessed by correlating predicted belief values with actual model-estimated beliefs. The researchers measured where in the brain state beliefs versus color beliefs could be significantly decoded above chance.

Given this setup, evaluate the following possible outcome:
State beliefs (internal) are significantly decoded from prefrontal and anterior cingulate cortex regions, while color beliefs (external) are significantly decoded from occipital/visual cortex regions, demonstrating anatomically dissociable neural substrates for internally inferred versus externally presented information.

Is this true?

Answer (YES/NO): NO